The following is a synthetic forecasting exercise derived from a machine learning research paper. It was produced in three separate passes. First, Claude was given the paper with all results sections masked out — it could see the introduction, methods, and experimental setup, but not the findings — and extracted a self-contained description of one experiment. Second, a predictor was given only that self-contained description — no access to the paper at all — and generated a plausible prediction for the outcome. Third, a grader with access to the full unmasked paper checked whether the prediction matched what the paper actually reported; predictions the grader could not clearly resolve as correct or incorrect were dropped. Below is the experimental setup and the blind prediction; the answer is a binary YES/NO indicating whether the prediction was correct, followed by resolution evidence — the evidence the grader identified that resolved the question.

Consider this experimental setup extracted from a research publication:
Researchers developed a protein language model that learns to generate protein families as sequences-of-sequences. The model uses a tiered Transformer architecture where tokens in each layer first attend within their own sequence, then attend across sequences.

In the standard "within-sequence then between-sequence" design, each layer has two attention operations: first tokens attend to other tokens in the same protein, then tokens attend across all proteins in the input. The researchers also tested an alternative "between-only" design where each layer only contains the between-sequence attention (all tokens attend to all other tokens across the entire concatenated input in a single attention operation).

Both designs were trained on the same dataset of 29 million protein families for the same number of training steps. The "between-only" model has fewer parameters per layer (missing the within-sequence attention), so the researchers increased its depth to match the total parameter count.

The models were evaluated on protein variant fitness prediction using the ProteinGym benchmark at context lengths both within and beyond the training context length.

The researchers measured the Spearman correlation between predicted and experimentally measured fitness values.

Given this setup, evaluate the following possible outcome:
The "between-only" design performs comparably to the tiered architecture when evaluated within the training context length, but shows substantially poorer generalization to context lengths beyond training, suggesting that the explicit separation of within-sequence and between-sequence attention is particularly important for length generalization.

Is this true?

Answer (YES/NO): NO